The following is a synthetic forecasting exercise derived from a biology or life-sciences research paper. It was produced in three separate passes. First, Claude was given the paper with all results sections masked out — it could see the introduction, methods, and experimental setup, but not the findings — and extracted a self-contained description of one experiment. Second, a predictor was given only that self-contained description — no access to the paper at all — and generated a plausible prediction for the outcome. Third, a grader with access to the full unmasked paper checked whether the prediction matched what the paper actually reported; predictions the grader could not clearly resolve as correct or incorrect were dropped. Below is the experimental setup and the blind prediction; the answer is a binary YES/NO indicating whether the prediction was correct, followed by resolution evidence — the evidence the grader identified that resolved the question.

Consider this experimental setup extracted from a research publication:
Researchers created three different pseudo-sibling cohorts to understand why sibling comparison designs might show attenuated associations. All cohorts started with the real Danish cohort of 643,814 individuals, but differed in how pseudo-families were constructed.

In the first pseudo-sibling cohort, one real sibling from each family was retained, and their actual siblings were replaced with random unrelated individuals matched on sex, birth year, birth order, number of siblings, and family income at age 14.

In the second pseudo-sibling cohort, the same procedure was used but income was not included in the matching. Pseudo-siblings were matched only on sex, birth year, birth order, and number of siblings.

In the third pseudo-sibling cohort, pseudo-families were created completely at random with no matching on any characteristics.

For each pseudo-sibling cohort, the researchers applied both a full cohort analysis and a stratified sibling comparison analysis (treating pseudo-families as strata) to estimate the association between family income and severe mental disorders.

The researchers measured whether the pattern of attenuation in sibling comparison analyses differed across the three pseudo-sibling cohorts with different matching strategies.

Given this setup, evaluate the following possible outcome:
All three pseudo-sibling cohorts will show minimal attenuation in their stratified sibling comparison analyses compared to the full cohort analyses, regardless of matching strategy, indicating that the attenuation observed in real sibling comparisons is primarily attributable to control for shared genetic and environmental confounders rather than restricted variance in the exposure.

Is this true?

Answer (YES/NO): NO